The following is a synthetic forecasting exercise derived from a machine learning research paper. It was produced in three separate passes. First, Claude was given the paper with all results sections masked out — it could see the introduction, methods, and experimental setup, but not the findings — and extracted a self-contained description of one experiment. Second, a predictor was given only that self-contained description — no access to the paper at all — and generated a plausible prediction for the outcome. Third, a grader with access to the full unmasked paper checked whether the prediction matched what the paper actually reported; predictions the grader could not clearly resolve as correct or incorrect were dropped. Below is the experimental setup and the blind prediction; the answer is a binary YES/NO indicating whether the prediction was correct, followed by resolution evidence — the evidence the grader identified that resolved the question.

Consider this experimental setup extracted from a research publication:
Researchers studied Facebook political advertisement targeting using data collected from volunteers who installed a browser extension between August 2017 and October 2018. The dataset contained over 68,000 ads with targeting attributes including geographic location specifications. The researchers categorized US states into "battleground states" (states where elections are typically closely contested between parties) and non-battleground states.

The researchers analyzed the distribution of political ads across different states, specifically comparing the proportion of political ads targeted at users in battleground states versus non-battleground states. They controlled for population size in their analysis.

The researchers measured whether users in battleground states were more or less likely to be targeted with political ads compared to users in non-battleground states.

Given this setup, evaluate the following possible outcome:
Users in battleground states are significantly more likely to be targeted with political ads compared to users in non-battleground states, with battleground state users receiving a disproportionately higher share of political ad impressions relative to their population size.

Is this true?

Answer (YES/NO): NO